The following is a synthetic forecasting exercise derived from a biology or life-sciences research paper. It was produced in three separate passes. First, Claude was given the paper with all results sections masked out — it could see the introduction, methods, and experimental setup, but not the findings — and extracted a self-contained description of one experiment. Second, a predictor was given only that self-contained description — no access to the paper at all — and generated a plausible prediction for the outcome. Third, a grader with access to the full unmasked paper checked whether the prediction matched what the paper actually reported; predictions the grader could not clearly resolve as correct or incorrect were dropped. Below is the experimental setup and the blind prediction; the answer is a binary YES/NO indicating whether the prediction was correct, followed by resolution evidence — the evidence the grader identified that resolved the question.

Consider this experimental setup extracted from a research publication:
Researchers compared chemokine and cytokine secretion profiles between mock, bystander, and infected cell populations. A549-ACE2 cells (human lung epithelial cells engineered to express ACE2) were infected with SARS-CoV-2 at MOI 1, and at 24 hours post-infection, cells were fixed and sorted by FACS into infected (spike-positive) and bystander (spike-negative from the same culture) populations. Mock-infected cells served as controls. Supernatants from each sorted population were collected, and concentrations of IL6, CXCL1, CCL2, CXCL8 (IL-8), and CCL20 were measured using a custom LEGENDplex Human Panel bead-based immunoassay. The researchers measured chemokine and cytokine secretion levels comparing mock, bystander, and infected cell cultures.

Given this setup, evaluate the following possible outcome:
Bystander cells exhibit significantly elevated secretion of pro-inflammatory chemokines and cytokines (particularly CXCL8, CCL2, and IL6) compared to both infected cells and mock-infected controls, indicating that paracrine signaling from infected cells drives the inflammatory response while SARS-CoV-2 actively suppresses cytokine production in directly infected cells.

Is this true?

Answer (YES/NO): NO